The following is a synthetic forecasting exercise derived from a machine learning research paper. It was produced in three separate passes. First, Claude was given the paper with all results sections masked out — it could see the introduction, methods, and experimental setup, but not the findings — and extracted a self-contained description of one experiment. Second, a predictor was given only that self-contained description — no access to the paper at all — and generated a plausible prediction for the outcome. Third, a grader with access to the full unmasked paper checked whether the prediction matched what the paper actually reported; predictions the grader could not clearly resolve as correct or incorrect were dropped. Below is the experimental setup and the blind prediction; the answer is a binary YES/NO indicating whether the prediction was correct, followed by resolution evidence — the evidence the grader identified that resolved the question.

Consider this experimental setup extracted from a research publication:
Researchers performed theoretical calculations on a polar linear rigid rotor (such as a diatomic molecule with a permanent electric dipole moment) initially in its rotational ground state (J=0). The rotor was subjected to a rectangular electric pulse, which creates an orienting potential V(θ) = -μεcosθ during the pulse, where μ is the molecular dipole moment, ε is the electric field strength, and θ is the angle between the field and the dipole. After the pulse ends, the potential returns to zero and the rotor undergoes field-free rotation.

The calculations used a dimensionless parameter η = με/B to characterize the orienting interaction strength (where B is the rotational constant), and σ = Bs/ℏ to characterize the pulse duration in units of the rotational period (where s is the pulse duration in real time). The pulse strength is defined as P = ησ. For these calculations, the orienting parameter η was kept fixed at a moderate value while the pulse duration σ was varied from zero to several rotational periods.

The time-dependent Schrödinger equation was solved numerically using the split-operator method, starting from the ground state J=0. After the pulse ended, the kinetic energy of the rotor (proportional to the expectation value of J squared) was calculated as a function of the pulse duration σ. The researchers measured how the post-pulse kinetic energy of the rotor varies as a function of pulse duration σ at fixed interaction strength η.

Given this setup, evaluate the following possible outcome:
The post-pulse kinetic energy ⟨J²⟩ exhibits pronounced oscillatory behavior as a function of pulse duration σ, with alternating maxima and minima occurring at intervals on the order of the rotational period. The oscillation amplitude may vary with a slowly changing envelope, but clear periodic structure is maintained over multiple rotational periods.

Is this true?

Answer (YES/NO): YES